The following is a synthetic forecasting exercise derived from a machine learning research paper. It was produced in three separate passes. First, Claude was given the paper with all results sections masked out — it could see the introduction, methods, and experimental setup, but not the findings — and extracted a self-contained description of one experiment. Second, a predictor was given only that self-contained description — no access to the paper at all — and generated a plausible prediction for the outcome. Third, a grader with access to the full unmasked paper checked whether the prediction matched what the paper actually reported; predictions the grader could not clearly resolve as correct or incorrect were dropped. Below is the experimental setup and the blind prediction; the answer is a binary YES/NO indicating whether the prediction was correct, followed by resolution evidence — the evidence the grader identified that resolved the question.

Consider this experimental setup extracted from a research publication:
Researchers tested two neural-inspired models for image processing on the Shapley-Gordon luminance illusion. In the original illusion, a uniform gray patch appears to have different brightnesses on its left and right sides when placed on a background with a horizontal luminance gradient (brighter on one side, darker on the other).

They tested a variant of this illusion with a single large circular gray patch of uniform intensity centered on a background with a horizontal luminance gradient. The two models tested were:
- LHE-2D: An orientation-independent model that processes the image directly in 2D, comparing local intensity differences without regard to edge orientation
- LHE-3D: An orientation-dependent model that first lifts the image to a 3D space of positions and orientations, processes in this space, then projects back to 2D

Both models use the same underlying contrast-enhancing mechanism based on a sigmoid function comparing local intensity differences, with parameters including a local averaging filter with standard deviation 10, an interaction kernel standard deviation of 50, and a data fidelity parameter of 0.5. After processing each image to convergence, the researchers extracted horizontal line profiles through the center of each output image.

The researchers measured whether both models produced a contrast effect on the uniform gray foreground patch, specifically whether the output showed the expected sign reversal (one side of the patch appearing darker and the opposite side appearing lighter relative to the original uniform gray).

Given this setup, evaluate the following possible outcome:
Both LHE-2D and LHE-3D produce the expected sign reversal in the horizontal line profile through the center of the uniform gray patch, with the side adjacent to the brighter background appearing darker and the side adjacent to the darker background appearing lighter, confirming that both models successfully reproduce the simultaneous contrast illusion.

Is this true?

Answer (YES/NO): YES